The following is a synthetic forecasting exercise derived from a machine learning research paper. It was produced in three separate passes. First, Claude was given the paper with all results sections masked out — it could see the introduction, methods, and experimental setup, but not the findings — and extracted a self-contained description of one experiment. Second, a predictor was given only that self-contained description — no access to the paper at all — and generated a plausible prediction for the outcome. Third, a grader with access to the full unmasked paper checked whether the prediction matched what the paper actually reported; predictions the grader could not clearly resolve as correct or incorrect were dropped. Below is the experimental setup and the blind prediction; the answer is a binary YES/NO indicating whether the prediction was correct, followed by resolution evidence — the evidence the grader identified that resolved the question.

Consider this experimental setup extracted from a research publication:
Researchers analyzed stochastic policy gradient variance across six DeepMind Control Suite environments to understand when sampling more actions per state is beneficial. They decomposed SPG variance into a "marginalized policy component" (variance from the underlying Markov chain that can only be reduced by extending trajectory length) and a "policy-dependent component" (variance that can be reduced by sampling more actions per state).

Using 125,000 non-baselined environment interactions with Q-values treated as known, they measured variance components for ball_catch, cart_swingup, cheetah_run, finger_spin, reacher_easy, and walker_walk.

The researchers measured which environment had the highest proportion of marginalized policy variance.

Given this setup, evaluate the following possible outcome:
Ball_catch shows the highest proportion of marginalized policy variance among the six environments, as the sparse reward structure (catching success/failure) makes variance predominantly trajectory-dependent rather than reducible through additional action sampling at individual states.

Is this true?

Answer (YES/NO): NO